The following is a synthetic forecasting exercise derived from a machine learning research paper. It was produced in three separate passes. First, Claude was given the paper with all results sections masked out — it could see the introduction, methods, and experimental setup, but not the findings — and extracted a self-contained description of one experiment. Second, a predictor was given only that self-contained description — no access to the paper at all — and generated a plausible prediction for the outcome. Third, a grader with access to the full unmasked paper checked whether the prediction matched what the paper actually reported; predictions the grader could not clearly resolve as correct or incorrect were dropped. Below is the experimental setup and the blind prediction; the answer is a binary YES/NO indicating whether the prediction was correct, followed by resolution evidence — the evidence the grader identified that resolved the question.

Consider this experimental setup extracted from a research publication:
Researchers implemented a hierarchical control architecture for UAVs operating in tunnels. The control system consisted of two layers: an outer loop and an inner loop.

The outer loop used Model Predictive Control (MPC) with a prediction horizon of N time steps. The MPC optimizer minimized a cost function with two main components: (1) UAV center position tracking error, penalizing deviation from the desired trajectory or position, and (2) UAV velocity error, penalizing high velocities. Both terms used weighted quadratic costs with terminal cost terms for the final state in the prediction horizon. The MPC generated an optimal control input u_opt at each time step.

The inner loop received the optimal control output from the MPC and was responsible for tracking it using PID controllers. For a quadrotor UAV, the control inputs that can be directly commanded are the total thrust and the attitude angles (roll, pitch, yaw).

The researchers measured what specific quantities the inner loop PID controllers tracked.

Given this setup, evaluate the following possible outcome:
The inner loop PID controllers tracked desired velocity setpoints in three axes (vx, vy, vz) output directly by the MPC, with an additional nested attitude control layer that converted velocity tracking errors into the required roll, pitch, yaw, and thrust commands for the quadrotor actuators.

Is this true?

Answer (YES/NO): NO